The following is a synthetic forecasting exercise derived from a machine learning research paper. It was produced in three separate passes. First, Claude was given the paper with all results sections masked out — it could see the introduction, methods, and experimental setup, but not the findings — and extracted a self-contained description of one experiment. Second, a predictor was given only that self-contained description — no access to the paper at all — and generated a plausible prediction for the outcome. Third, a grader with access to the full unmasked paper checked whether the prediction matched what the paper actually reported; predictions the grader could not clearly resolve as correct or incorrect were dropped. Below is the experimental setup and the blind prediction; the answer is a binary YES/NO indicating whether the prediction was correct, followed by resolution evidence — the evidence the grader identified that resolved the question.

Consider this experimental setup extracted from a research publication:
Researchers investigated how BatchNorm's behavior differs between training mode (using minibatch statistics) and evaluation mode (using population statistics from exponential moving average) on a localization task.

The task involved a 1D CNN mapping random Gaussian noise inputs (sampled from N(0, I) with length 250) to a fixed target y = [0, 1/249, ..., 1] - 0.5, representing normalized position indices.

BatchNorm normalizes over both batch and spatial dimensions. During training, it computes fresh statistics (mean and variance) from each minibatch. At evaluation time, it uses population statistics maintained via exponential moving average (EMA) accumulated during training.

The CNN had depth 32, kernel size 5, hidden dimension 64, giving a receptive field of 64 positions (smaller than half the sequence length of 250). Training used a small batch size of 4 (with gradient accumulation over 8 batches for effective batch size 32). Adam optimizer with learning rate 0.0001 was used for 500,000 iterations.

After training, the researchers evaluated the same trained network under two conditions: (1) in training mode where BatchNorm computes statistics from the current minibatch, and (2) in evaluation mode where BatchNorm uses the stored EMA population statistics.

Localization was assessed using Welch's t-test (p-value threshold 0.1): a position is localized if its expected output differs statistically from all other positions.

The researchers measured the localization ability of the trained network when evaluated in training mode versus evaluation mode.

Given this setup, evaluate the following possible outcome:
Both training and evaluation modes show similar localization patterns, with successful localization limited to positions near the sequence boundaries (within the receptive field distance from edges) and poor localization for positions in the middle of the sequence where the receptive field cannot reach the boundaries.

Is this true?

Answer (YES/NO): NO